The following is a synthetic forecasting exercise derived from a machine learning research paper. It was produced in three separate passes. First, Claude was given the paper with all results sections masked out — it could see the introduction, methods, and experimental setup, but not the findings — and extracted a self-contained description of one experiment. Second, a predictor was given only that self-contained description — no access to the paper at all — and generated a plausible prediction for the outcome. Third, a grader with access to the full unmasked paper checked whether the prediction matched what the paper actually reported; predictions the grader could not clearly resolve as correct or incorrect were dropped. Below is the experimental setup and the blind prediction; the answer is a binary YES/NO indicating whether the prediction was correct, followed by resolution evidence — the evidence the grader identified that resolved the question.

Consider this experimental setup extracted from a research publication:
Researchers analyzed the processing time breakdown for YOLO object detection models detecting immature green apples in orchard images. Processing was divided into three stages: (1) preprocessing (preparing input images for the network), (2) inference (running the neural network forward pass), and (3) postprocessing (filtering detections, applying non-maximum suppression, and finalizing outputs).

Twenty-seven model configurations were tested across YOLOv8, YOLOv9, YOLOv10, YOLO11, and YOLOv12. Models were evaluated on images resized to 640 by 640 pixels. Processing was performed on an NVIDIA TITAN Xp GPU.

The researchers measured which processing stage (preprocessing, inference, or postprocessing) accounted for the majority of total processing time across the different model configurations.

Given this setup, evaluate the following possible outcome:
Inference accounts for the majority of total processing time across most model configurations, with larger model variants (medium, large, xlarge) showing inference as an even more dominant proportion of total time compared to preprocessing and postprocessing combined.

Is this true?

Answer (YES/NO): YES